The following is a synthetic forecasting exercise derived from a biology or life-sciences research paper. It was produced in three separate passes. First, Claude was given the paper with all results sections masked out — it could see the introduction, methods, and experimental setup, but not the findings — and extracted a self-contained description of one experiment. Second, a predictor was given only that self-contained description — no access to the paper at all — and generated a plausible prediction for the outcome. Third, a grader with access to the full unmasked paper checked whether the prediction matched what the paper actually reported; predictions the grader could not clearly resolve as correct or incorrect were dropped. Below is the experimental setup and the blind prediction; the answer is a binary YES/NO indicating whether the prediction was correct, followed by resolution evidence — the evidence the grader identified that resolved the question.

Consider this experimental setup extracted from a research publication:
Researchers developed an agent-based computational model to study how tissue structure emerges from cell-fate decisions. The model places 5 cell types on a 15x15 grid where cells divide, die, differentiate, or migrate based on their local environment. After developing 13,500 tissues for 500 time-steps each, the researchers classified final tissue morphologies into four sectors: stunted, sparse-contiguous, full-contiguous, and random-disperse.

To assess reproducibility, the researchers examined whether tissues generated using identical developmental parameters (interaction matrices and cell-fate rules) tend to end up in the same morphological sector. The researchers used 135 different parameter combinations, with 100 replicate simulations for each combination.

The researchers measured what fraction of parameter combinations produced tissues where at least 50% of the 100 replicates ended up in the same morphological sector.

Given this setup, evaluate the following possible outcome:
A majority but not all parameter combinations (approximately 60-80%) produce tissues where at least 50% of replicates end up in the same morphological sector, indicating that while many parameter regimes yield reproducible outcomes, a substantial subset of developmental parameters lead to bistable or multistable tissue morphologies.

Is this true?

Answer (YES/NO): NO